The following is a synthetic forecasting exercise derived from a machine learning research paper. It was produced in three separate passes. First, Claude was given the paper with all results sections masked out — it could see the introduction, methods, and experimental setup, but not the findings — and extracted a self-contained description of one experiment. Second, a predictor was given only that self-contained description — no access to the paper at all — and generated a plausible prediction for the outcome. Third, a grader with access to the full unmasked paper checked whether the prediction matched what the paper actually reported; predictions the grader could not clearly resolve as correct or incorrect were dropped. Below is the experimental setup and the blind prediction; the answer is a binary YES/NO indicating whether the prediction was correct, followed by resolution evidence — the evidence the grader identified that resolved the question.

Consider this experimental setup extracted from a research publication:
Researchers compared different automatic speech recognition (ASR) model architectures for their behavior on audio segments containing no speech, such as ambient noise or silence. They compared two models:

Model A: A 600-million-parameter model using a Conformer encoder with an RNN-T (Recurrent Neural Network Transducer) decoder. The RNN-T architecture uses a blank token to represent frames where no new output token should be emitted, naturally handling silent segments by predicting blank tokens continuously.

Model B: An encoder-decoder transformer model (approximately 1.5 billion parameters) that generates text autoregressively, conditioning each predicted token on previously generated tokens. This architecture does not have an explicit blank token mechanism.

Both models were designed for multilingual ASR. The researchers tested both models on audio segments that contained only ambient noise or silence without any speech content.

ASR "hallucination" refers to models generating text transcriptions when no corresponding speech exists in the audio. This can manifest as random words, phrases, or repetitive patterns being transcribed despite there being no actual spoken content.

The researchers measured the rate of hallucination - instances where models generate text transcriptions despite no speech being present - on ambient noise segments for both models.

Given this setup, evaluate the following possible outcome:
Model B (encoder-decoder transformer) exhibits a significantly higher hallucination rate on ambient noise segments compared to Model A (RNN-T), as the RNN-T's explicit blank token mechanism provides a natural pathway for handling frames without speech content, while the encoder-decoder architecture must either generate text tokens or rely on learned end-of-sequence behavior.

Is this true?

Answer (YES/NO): YES